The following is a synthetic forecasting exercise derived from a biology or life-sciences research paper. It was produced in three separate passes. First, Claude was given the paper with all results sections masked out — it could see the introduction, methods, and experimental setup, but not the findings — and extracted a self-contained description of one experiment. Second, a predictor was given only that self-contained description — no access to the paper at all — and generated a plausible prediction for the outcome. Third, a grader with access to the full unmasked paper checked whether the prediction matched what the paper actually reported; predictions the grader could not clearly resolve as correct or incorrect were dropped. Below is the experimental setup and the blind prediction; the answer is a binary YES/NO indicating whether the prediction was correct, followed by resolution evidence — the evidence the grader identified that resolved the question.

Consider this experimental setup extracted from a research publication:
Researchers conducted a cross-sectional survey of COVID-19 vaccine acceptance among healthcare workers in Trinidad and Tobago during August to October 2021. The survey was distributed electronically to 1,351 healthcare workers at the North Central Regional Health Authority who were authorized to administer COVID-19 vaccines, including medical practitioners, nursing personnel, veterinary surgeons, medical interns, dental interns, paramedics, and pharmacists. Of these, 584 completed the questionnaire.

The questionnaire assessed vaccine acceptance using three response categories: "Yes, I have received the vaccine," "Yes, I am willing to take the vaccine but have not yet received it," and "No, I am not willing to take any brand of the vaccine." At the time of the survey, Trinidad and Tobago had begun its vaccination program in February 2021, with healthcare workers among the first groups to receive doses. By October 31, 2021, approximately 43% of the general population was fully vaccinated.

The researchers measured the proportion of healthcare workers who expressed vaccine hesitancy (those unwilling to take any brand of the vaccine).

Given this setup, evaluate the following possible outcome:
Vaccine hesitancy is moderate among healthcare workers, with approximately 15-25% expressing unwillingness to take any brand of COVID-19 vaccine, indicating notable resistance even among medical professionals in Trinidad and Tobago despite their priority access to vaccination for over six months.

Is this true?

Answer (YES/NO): NO